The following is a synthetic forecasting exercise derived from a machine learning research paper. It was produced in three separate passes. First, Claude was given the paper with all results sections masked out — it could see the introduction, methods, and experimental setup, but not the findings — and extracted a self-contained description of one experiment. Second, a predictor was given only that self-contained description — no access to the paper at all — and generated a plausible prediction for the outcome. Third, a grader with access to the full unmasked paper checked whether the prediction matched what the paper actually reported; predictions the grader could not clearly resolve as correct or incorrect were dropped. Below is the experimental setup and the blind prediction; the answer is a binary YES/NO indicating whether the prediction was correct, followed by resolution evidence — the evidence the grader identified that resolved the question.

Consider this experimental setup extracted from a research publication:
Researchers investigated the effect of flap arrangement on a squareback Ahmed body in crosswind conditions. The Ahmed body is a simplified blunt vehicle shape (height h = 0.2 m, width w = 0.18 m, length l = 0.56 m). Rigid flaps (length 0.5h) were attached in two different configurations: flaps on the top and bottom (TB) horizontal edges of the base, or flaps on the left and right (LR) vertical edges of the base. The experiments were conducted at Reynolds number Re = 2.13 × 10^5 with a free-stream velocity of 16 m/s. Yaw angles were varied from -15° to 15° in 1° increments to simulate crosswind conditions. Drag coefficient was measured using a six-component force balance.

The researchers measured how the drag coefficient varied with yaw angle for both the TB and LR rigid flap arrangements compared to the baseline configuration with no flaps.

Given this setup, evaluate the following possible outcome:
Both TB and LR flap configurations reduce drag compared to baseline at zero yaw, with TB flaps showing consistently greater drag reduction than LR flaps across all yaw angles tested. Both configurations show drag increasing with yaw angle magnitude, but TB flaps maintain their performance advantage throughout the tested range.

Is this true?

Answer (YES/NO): NO